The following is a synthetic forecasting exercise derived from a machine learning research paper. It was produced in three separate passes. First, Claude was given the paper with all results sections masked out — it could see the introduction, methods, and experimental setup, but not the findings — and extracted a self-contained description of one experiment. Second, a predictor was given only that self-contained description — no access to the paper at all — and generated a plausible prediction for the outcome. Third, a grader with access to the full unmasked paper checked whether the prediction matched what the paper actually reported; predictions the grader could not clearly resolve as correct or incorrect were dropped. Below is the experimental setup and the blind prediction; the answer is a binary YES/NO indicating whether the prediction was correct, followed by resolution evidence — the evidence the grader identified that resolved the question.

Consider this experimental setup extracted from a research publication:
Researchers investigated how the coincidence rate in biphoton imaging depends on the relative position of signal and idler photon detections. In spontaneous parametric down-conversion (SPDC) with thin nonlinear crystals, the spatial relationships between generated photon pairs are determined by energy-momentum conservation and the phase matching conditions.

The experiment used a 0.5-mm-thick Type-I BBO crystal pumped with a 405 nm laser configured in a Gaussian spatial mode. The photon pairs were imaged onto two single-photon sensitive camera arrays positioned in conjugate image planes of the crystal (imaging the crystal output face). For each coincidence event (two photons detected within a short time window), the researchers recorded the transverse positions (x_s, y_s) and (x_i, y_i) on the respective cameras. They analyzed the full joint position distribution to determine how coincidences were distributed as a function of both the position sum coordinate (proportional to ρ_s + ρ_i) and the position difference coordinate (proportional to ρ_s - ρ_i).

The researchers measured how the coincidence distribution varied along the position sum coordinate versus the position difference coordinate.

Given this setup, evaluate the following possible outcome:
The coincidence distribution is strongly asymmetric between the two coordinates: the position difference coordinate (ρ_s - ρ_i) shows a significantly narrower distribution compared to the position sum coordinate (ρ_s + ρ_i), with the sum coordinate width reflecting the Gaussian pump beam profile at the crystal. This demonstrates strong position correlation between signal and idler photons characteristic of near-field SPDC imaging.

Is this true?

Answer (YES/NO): YES